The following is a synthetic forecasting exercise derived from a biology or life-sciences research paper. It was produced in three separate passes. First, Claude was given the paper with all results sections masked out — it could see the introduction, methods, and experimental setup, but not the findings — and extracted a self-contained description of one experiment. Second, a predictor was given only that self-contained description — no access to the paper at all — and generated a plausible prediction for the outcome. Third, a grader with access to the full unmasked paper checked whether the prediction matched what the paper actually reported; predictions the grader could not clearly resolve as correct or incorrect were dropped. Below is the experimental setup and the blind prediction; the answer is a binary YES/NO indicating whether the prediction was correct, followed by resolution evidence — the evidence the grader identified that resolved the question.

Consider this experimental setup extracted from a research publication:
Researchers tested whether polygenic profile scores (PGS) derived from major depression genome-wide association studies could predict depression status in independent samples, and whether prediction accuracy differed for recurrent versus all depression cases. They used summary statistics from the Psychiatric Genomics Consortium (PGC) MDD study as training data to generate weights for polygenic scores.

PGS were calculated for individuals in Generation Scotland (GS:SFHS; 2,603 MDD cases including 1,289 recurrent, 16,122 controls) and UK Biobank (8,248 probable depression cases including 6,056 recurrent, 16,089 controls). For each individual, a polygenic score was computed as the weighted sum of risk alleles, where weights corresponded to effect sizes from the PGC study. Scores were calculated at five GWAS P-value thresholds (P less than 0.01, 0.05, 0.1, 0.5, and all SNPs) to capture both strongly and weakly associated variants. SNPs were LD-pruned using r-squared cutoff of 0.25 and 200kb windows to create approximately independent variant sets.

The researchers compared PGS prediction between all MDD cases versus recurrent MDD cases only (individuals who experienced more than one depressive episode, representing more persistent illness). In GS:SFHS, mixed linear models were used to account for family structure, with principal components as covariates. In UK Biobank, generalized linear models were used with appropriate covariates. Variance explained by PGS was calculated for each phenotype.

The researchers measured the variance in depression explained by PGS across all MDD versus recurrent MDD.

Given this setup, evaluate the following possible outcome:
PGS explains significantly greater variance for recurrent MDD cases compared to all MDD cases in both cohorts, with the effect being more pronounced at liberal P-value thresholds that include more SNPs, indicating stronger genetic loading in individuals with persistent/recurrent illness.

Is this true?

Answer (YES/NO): NO